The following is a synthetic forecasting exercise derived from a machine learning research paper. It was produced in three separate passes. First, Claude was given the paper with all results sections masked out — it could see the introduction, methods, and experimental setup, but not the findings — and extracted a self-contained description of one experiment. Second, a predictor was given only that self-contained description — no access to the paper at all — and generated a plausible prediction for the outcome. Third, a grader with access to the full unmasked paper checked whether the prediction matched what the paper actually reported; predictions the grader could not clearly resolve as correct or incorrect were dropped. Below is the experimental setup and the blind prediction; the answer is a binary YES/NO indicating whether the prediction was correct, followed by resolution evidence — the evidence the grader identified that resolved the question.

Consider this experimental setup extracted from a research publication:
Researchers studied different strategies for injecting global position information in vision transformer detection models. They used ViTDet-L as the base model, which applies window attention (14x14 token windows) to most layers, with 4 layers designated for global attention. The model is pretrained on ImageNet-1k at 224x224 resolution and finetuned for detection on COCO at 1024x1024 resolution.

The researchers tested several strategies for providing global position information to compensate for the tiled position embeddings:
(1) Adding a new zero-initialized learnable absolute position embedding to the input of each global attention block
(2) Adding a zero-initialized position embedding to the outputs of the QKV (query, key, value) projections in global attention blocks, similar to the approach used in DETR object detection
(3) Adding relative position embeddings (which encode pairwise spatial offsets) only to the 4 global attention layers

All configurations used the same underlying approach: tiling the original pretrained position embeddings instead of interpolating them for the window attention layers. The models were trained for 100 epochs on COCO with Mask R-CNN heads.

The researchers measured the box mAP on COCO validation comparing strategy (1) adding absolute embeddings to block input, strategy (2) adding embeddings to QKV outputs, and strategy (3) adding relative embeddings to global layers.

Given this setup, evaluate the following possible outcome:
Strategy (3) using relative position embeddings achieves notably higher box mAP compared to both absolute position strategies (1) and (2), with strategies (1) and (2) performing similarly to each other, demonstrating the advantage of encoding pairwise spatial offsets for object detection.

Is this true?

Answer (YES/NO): YES